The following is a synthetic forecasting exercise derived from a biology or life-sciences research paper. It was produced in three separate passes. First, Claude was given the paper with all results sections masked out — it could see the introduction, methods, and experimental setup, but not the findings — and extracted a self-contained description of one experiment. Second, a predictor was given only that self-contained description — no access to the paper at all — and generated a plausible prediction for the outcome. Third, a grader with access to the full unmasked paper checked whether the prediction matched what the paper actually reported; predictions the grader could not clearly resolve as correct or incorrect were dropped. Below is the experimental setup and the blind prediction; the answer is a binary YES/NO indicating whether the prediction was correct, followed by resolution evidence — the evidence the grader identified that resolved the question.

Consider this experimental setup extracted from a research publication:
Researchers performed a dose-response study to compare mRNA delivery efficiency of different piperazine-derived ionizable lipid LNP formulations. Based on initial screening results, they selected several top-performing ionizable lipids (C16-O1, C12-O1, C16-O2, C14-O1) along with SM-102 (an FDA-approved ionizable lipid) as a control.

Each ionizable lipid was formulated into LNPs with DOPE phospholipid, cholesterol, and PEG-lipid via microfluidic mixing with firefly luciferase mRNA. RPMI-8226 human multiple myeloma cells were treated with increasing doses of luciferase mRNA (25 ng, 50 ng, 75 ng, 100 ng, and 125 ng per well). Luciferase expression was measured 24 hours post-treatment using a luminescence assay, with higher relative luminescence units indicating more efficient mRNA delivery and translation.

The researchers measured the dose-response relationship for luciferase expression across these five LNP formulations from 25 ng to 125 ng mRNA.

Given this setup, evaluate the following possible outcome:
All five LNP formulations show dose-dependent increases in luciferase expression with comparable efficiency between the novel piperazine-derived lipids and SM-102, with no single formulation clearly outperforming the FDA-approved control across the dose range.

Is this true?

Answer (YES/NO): NO